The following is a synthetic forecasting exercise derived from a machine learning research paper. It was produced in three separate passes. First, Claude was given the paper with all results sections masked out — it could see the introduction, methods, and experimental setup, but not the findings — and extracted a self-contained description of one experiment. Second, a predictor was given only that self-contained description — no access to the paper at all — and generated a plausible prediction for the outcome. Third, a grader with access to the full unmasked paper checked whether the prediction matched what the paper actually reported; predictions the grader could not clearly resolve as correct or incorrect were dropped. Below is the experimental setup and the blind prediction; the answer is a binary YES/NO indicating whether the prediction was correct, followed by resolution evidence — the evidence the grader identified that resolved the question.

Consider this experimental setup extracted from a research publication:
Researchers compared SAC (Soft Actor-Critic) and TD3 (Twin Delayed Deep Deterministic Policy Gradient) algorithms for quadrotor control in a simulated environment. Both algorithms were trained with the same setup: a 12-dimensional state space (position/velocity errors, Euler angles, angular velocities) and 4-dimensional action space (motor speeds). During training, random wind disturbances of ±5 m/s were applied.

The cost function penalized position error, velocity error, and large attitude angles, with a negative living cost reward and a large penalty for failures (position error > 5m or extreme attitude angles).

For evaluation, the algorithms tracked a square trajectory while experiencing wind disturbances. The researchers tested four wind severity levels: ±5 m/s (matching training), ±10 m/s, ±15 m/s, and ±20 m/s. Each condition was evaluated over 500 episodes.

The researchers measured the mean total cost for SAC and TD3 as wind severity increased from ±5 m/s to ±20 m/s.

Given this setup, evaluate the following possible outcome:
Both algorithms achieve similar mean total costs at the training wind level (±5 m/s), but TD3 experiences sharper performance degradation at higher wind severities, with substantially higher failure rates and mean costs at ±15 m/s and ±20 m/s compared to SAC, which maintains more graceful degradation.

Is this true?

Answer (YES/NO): NO